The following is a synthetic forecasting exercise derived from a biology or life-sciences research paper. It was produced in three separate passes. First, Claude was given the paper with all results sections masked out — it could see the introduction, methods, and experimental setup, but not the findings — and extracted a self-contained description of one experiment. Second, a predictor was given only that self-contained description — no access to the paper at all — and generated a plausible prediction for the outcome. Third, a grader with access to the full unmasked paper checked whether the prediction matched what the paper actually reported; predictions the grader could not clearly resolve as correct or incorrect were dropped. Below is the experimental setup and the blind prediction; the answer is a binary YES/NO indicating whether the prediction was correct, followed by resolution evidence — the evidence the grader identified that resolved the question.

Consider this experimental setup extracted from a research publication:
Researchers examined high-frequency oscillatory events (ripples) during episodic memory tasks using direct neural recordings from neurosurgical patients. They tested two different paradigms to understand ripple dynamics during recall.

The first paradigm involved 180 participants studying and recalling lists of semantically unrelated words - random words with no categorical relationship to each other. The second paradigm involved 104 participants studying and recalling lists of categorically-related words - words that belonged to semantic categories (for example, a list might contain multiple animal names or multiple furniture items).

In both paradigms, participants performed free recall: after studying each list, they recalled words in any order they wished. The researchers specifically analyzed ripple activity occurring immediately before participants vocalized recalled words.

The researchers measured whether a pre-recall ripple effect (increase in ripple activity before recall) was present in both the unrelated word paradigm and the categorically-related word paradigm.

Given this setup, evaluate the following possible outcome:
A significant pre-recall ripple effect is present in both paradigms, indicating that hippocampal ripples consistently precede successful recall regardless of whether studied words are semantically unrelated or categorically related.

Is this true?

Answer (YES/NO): YES